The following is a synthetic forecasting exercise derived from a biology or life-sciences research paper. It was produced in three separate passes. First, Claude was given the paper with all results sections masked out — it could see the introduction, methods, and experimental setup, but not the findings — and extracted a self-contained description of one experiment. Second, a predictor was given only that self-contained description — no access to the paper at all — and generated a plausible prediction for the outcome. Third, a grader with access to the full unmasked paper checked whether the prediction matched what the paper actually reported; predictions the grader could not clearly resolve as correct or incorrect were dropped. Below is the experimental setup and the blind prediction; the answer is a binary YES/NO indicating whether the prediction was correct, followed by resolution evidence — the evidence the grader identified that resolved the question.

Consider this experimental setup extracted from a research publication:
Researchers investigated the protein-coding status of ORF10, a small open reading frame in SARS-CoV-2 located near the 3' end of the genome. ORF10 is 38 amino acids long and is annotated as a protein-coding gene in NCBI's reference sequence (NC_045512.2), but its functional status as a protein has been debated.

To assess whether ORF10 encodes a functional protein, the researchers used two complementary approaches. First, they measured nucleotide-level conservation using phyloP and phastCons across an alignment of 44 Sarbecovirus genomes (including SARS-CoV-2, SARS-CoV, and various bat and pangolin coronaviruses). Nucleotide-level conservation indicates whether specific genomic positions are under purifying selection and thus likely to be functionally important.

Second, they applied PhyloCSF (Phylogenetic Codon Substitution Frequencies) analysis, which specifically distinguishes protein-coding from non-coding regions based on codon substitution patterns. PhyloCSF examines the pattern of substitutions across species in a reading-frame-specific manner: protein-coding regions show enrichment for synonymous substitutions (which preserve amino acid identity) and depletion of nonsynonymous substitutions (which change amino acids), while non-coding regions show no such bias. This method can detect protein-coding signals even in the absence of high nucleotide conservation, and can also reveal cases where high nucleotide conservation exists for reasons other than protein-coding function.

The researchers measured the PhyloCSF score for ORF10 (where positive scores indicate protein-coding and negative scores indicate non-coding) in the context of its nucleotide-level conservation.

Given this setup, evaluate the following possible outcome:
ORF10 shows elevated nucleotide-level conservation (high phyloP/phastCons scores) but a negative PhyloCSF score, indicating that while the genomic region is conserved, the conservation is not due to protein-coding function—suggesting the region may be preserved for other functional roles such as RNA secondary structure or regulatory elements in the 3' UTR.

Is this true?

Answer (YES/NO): YES